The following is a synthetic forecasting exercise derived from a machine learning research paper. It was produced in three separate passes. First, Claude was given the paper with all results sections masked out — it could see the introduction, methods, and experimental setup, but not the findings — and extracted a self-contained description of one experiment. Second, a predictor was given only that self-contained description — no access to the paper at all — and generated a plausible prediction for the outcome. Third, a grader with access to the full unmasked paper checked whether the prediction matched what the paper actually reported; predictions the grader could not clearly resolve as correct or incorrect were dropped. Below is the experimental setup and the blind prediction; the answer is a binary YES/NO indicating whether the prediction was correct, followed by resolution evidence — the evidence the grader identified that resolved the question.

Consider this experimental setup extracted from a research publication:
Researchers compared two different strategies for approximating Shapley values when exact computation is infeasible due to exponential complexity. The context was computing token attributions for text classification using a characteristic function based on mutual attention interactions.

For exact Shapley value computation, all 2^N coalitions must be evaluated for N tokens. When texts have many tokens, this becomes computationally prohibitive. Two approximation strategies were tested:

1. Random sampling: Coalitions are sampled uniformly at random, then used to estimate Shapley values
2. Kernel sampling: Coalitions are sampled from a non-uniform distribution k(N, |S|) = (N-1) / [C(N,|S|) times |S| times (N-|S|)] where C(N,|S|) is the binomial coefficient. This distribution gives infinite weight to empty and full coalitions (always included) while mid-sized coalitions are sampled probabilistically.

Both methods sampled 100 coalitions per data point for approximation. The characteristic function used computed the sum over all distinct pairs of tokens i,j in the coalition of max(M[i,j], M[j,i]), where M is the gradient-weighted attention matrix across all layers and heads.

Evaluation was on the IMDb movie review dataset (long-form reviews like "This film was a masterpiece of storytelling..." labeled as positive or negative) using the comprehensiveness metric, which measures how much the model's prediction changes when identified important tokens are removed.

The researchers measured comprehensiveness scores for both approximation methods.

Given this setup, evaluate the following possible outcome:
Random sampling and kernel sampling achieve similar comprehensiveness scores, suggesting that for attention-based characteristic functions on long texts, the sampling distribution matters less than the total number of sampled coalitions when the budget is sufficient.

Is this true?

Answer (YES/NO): NO